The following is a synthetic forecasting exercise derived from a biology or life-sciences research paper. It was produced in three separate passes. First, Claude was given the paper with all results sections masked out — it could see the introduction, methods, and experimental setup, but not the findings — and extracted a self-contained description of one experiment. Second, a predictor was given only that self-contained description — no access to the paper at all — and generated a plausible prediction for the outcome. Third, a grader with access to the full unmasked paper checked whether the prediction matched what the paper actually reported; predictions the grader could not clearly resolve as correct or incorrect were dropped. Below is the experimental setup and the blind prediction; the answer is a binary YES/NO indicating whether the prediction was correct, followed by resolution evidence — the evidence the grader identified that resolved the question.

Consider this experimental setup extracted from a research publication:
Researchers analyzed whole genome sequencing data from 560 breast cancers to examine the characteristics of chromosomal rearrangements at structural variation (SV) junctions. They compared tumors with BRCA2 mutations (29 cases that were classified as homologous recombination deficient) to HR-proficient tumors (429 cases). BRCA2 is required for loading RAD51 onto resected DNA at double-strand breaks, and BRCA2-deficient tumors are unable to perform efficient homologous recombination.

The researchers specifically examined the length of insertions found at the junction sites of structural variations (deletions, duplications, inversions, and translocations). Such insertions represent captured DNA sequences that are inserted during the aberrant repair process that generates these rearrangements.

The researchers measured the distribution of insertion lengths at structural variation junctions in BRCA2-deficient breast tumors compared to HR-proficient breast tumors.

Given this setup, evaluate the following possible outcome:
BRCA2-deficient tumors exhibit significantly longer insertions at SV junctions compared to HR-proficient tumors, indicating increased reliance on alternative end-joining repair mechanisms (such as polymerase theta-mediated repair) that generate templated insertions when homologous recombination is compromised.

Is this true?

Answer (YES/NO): NO